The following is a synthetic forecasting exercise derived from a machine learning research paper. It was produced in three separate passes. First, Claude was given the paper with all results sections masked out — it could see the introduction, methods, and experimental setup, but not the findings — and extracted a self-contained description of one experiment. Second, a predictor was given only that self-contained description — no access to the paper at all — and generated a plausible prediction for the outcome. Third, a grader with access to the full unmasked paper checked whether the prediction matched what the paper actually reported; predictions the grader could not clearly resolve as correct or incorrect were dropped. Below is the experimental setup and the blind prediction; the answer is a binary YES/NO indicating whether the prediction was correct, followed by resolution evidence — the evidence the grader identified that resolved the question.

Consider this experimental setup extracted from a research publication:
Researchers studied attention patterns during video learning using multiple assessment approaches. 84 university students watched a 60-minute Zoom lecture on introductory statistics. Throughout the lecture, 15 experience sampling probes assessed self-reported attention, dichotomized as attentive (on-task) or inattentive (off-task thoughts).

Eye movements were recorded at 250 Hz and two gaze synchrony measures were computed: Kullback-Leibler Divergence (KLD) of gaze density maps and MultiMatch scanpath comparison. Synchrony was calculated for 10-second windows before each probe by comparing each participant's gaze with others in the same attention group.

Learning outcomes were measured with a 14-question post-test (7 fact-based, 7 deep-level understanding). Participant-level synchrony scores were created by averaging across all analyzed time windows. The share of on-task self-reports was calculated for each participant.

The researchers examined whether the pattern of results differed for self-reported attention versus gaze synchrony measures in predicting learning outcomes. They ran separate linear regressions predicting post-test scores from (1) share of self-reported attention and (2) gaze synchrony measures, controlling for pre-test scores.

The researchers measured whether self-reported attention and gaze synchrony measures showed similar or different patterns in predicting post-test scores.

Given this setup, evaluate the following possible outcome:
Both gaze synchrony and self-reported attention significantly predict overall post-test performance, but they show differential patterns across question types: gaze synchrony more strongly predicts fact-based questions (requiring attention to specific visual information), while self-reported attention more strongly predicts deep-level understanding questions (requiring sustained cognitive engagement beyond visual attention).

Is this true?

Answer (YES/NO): NO